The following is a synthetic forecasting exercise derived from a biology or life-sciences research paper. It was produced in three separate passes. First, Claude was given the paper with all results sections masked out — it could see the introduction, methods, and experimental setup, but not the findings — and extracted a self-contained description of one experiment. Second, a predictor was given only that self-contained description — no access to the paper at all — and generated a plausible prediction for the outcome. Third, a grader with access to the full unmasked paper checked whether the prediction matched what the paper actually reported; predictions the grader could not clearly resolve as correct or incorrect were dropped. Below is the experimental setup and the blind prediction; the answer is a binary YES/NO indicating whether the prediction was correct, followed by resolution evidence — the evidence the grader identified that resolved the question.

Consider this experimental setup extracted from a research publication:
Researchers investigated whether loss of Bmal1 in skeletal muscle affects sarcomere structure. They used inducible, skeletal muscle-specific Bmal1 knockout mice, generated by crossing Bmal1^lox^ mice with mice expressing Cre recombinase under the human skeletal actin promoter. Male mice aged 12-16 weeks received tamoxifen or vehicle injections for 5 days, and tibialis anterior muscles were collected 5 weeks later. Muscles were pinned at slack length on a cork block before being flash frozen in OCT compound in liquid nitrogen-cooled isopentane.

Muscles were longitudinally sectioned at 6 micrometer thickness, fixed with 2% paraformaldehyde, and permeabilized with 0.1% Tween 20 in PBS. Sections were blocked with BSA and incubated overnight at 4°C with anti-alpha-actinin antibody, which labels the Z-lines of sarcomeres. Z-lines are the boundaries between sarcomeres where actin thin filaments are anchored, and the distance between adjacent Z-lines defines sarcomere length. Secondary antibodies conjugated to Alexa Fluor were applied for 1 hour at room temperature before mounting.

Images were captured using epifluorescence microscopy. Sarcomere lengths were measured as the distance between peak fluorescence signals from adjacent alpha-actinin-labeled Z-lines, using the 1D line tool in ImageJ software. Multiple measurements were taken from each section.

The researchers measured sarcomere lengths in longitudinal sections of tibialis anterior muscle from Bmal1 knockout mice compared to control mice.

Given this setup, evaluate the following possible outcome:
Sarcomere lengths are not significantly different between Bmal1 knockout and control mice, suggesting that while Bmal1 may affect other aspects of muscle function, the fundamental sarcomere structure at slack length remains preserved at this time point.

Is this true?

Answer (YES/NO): NO